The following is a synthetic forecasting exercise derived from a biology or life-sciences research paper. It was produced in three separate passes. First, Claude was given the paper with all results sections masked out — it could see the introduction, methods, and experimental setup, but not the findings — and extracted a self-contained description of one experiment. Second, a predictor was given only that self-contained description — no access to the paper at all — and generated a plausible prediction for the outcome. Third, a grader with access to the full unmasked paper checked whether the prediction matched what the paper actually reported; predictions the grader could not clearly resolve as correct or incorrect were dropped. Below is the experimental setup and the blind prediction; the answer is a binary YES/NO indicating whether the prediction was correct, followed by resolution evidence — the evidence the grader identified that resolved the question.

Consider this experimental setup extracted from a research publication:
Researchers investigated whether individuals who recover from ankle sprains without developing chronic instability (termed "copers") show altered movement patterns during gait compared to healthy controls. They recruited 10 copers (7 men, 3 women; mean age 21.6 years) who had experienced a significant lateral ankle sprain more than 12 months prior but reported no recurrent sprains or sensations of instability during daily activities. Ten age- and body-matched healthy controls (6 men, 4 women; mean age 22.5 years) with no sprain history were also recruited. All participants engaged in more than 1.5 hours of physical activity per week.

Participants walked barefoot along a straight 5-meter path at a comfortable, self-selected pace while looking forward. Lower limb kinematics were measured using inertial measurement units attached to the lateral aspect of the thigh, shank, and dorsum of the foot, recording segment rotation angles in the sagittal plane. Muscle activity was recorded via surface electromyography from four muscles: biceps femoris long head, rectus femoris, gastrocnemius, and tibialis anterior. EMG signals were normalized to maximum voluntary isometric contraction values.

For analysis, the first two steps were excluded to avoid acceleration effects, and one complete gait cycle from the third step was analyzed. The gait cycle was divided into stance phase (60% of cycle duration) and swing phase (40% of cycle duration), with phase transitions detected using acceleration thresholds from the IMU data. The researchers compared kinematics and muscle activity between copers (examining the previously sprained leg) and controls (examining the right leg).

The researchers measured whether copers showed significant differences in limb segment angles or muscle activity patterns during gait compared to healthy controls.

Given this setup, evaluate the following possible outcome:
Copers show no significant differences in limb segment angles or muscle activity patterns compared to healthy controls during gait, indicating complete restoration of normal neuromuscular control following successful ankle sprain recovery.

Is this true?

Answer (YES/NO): YES